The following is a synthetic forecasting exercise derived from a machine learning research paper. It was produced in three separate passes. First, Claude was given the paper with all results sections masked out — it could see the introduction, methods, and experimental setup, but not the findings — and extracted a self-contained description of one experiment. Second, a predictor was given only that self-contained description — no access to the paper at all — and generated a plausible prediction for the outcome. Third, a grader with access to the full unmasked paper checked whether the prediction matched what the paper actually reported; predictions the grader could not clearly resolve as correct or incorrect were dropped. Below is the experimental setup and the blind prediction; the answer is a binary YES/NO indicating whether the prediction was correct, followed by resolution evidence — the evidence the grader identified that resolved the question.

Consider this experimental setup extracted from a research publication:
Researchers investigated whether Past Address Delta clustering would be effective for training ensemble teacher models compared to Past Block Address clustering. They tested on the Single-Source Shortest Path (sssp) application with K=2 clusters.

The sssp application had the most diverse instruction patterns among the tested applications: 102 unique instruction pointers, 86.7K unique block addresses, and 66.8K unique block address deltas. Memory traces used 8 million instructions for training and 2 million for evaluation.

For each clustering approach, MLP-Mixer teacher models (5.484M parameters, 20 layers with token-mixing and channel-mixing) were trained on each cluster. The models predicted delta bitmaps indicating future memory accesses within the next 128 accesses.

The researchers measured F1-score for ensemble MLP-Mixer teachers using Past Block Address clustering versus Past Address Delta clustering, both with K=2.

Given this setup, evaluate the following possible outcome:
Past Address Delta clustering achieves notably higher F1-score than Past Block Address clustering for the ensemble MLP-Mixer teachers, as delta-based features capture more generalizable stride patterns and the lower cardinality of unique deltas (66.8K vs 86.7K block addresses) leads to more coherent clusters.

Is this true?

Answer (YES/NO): NO